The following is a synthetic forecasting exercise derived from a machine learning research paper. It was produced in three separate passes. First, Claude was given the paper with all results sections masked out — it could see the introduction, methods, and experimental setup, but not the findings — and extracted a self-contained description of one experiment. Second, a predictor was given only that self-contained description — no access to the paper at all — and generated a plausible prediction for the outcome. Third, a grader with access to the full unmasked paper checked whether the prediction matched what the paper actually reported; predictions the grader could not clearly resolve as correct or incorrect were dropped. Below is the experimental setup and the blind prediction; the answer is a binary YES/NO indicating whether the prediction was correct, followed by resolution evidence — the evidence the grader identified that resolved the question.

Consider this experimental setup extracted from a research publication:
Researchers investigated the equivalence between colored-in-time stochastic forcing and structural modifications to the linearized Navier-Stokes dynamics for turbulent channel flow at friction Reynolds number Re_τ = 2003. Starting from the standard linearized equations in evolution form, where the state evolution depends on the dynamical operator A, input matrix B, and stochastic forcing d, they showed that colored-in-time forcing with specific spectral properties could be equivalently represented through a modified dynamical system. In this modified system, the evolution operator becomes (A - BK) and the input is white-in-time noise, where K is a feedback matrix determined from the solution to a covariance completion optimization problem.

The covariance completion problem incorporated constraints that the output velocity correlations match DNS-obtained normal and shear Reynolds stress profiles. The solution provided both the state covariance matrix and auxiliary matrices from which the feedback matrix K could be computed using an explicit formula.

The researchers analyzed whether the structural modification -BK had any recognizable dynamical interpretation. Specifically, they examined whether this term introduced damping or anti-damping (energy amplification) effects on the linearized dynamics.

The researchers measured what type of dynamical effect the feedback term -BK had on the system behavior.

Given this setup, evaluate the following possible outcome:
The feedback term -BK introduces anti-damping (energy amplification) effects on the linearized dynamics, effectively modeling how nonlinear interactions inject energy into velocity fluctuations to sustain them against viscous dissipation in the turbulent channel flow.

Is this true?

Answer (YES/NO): NO